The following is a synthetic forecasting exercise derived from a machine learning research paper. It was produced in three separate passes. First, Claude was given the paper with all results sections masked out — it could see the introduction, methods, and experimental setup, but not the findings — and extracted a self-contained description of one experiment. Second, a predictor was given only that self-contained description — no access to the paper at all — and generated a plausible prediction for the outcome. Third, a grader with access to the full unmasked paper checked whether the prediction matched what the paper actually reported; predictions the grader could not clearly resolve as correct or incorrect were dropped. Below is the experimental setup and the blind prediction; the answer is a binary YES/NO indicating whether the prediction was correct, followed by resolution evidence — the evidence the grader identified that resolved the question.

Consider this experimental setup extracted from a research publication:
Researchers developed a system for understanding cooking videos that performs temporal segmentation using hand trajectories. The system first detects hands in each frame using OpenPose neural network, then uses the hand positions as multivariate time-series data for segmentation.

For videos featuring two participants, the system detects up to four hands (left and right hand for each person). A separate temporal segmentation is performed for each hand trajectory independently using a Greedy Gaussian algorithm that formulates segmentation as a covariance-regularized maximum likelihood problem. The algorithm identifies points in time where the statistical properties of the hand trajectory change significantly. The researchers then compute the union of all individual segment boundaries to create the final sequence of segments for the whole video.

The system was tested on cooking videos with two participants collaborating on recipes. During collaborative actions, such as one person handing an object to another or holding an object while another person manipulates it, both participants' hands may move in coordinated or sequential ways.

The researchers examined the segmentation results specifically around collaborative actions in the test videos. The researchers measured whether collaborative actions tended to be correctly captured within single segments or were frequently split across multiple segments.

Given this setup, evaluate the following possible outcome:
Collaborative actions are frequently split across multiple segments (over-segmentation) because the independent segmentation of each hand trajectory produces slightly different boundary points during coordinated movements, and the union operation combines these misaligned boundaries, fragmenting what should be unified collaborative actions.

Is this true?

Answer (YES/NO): YES